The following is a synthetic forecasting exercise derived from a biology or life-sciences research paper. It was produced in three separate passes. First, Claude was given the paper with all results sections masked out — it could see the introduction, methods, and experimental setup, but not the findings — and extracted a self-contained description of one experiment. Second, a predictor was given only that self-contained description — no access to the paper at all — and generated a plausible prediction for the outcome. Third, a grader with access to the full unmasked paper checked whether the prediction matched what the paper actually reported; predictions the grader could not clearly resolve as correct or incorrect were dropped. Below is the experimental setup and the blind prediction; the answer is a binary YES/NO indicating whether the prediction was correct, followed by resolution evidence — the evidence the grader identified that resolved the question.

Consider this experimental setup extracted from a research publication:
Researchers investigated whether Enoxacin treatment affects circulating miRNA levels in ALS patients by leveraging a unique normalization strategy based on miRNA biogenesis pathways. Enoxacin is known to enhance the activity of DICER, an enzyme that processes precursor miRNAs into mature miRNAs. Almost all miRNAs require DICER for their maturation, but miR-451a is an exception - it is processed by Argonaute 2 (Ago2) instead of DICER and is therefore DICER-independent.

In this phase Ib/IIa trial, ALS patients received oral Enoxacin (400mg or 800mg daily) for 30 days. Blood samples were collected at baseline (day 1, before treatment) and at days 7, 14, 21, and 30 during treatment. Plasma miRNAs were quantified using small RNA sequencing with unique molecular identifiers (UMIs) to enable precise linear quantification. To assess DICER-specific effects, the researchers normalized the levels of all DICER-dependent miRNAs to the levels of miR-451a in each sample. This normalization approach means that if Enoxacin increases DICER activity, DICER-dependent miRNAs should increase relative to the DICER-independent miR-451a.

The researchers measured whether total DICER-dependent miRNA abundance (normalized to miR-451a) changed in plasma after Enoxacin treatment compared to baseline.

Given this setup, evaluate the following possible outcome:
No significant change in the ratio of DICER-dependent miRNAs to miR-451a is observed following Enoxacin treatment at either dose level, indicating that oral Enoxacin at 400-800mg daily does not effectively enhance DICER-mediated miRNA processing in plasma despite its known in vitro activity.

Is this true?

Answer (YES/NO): NO